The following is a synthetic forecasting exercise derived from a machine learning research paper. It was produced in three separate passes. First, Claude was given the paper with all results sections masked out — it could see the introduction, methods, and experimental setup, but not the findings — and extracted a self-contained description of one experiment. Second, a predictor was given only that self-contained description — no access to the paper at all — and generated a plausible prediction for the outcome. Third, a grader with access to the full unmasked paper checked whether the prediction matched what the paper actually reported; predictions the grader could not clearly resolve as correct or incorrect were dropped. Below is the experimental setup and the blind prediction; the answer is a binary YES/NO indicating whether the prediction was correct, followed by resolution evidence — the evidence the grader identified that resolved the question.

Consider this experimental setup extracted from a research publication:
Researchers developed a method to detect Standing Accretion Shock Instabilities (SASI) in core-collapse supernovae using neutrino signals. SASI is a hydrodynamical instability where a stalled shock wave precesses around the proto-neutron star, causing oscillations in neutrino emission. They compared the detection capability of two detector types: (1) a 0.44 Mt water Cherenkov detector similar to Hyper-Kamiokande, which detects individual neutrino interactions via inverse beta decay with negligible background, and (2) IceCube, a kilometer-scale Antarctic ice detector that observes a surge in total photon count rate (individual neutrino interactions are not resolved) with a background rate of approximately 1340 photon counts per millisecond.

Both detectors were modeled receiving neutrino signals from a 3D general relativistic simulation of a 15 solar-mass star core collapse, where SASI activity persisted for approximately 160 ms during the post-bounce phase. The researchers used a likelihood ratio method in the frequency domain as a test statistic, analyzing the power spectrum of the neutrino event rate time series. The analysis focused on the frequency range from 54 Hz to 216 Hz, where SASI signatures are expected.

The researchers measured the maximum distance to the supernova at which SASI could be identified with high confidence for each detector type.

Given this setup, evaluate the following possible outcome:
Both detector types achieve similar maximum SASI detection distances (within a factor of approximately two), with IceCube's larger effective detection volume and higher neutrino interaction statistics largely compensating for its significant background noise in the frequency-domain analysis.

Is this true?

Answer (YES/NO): YES